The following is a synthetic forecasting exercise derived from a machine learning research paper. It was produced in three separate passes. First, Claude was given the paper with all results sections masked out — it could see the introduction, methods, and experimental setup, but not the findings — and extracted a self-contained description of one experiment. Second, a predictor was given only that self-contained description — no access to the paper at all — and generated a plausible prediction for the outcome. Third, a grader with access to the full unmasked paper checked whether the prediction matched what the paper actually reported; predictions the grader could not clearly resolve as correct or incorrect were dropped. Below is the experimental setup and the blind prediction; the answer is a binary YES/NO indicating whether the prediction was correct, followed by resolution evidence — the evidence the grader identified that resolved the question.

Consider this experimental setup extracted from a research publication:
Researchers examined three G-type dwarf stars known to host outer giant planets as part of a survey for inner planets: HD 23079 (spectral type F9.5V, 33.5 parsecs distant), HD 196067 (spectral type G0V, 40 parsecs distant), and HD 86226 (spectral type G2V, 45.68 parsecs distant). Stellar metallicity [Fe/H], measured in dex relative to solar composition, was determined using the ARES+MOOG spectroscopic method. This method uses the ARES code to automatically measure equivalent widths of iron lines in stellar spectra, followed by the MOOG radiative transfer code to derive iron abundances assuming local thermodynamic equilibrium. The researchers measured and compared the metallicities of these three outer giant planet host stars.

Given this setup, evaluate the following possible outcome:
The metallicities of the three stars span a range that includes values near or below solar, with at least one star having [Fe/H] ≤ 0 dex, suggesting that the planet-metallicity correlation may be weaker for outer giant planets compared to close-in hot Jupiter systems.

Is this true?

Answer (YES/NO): YES